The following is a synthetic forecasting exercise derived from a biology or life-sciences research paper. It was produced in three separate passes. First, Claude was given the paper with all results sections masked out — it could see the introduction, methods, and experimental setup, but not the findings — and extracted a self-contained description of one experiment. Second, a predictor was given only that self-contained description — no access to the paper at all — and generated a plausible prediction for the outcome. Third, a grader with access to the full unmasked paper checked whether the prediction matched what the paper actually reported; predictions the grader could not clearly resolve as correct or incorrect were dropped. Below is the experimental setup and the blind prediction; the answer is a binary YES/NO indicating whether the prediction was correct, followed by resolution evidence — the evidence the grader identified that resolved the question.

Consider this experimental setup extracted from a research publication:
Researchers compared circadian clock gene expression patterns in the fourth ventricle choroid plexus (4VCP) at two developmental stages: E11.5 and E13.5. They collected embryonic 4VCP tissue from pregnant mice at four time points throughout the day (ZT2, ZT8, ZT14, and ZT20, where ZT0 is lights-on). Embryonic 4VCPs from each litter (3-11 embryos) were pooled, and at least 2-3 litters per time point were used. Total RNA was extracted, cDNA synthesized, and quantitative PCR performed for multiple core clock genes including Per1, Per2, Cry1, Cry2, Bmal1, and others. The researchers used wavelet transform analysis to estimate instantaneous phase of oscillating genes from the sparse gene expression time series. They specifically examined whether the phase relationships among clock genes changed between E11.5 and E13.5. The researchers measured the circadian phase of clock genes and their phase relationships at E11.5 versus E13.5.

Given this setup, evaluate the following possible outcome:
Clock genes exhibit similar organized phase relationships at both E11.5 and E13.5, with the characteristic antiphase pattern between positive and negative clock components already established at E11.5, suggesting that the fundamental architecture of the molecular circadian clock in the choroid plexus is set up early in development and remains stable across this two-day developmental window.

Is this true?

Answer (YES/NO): NO